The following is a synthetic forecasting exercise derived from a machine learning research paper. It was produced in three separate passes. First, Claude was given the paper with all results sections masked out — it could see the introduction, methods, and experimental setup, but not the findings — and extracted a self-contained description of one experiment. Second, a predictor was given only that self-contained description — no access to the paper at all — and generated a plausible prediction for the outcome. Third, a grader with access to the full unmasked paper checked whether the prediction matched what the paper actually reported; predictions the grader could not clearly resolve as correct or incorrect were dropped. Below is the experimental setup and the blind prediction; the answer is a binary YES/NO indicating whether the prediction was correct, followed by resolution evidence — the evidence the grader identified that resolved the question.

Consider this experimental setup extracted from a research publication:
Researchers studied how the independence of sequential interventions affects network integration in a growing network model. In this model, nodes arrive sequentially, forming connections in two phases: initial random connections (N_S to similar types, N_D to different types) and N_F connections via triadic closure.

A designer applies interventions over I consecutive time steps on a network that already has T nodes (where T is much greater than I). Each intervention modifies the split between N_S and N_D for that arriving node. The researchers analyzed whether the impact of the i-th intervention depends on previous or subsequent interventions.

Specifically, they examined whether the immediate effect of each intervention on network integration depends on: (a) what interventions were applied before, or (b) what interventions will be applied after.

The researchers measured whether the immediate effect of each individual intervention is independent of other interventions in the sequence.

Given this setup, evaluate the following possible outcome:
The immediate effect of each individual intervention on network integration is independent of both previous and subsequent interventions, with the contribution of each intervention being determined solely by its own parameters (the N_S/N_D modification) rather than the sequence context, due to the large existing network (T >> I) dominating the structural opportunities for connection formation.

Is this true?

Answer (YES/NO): YES